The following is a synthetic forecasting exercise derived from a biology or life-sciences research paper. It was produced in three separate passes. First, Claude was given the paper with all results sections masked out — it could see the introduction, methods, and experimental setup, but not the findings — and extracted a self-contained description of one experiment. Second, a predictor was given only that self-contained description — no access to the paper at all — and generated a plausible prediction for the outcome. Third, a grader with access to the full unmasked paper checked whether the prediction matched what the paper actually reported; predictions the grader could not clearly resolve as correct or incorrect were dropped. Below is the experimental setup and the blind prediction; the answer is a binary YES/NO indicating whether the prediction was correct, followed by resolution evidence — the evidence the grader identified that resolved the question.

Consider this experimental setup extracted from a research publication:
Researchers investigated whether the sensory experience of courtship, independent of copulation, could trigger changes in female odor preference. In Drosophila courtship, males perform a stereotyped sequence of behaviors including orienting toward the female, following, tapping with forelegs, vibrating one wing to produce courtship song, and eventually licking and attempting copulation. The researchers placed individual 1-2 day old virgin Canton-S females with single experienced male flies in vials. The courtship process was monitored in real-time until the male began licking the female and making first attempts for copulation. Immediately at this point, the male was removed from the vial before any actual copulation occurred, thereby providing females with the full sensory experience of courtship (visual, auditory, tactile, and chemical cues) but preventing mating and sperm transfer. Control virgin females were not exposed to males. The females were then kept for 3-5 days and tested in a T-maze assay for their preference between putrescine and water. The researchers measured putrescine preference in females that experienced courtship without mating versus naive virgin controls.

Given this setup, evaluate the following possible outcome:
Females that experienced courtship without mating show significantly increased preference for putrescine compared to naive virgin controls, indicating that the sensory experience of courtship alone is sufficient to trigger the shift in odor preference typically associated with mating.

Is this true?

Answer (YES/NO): NO